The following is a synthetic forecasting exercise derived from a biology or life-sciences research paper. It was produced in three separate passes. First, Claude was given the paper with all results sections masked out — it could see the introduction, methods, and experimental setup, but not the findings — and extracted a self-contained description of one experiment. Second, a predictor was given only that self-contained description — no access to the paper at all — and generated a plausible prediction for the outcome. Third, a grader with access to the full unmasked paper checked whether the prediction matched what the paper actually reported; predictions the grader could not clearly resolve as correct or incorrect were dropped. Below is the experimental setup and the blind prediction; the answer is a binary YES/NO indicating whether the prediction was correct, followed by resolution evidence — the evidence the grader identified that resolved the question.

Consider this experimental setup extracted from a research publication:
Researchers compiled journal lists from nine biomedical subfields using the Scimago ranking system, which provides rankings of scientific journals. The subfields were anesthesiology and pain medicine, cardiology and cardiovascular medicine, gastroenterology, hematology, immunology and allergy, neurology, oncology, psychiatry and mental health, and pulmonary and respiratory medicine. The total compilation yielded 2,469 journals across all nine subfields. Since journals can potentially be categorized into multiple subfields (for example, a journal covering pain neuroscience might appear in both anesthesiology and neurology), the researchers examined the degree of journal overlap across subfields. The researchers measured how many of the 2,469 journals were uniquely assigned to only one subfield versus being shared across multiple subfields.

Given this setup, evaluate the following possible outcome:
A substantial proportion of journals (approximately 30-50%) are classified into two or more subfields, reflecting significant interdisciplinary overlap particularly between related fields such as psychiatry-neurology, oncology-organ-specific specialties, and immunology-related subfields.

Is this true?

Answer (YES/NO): NO